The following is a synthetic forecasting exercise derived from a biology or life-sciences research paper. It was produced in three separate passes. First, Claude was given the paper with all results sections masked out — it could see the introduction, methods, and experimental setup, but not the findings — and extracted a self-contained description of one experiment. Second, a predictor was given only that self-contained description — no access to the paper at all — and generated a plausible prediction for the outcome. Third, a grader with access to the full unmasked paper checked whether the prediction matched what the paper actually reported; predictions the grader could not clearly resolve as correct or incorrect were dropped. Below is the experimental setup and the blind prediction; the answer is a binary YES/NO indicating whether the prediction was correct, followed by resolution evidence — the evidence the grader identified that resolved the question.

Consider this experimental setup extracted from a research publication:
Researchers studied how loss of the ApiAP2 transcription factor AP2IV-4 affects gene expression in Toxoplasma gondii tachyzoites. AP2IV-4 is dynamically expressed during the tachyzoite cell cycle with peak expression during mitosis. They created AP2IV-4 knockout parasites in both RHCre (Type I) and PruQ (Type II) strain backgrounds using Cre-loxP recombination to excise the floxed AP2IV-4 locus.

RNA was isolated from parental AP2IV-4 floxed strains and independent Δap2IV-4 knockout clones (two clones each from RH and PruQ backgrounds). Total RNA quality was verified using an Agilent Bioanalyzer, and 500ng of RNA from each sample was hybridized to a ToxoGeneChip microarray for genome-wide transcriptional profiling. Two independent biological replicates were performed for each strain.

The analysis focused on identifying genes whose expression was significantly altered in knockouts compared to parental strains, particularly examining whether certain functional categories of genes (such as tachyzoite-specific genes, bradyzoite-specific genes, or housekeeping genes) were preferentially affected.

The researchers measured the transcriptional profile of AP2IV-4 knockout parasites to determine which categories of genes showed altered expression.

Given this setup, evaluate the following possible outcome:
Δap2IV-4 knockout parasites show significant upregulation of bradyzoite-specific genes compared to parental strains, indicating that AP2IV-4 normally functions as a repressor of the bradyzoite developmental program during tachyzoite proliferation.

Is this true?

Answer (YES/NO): YES